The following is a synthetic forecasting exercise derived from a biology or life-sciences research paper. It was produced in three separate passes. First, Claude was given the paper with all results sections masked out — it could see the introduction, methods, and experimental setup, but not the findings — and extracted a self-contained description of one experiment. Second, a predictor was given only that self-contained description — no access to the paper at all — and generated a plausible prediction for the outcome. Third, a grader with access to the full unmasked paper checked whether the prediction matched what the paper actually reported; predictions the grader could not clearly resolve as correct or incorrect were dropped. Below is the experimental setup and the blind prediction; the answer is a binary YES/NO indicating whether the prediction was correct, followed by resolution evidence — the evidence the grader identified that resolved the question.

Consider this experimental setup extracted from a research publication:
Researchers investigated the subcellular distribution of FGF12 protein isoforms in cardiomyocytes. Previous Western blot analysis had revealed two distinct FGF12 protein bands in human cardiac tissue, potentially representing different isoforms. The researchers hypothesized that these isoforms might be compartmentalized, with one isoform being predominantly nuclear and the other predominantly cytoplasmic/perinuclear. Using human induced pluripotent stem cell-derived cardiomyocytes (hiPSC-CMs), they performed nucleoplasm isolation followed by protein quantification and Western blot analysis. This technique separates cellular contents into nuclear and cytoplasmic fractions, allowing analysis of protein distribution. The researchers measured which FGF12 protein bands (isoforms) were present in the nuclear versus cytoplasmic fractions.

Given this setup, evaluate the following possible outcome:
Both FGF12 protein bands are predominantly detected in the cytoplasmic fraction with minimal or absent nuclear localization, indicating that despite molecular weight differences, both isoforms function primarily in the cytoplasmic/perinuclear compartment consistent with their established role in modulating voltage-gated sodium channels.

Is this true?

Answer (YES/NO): NO